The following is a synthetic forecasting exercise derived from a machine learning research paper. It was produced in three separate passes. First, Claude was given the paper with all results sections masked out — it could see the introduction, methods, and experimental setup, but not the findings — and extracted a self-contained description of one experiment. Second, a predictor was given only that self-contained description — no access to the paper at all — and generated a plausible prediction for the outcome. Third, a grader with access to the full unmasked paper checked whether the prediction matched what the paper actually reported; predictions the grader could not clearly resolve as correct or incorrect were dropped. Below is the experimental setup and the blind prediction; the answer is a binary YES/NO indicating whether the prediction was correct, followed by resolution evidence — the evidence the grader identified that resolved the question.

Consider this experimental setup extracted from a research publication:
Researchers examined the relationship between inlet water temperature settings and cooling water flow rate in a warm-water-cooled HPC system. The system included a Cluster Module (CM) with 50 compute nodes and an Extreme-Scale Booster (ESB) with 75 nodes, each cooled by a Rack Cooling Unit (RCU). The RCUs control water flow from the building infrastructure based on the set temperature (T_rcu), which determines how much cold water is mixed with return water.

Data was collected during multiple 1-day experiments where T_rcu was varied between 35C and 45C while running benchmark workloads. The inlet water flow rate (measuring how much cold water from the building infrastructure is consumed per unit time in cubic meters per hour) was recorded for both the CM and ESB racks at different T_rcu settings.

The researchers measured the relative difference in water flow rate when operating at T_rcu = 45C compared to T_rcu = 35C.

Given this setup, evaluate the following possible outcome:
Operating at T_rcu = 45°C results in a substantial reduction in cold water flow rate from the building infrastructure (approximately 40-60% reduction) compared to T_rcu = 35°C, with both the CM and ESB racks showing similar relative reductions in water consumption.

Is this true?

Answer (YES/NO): YES